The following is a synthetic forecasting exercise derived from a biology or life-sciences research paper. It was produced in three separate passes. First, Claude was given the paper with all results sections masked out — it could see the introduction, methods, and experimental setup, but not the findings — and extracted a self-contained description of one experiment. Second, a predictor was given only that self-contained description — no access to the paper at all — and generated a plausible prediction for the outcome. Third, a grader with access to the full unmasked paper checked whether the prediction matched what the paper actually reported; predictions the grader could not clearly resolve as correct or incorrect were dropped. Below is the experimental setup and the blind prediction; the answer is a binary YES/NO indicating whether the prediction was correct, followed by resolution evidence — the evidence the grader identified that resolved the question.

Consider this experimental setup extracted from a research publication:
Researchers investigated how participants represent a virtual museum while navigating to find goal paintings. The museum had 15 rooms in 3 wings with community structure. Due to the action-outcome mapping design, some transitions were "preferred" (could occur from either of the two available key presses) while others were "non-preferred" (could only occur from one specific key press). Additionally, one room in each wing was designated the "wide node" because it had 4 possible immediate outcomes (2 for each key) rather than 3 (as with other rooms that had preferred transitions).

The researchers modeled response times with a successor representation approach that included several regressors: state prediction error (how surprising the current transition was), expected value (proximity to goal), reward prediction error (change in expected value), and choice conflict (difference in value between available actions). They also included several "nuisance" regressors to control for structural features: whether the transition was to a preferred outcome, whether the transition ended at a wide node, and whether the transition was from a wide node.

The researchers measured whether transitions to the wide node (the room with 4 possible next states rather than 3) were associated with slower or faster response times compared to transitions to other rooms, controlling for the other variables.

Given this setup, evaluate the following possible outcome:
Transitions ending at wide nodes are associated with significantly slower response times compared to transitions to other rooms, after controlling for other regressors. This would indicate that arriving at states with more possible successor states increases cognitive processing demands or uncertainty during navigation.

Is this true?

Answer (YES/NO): NO